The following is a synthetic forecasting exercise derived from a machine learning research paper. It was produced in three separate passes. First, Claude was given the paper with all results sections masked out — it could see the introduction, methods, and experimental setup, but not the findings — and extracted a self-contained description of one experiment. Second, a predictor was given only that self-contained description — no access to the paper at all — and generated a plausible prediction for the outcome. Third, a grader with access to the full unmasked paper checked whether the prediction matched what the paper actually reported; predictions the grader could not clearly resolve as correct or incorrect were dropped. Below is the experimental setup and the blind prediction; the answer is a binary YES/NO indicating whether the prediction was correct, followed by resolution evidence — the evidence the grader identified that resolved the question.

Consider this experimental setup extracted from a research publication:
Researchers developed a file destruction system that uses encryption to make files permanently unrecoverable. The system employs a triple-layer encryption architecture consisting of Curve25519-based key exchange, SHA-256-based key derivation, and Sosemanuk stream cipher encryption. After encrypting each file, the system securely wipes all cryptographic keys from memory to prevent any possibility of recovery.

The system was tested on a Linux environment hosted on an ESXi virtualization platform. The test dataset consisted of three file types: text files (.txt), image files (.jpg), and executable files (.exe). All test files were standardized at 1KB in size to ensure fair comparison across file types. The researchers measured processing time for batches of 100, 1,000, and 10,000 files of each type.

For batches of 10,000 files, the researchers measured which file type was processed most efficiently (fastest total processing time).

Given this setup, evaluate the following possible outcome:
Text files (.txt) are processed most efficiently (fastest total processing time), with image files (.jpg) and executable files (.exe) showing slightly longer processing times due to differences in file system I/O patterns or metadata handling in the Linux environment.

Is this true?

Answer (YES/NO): NO